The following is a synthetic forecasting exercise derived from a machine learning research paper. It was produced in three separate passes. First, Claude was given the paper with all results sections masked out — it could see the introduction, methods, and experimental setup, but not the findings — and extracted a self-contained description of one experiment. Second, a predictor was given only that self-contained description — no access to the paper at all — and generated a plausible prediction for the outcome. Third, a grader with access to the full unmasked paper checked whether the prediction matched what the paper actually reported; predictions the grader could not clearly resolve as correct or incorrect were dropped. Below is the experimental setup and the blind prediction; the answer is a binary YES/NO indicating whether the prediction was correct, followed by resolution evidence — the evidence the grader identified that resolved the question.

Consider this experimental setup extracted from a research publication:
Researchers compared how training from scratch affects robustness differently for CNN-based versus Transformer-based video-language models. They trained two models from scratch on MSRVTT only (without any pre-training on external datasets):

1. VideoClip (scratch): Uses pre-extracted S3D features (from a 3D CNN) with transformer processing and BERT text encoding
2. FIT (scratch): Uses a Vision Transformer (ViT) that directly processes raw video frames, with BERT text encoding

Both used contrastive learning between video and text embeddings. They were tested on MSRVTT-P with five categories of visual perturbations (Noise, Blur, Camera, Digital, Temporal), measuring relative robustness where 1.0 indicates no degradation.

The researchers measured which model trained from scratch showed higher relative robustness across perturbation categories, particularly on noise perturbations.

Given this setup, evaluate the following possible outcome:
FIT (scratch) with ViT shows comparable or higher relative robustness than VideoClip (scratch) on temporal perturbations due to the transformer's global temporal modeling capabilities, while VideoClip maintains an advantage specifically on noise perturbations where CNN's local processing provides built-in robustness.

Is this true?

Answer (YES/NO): NO